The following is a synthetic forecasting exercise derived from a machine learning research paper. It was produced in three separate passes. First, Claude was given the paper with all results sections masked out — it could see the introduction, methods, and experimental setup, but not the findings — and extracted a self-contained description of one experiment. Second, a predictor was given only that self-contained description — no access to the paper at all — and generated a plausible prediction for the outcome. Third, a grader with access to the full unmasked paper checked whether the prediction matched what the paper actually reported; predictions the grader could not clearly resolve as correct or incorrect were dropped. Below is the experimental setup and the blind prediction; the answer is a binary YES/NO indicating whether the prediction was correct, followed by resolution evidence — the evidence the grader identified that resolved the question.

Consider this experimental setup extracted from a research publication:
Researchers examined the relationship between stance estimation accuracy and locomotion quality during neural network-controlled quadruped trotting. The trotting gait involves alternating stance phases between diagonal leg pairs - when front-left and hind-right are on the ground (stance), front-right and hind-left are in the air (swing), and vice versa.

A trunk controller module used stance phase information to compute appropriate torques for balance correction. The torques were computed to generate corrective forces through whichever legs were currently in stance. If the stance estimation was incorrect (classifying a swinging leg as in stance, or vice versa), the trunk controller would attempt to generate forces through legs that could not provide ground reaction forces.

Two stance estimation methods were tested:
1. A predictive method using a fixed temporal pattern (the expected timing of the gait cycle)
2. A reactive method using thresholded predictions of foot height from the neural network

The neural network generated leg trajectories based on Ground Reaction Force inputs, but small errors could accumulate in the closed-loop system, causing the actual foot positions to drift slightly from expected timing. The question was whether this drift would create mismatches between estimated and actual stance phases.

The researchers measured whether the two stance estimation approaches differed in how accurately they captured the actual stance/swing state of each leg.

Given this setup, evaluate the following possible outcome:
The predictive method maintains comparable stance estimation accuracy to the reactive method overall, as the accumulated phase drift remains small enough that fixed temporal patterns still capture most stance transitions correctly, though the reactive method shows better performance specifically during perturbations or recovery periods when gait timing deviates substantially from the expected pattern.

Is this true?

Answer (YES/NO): NO